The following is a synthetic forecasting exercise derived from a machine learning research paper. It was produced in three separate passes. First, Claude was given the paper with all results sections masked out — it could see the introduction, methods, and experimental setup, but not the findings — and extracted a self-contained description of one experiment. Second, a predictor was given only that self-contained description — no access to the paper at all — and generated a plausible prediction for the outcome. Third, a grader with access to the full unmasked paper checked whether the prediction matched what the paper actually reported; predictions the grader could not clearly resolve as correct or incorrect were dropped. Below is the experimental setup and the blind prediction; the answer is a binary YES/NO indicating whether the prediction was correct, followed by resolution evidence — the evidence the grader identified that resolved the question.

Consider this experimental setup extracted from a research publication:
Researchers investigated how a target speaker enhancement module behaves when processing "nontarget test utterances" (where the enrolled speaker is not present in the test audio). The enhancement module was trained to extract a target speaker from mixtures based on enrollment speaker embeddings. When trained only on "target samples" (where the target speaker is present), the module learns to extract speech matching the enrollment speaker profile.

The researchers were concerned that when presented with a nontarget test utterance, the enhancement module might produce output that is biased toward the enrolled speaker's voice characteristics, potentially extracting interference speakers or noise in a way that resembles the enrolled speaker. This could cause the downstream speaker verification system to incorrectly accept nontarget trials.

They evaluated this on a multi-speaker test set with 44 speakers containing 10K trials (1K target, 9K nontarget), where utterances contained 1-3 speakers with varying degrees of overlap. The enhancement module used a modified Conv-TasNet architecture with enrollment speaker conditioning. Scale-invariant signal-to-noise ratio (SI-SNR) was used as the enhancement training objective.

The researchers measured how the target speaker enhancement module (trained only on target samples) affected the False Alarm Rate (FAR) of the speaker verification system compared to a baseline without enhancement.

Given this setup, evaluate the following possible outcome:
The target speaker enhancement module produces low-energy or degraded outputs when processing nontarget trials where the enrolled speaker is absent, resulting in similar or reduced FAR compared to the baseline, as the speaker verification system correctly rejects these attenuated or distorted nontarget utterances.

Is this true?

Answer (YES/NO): NO